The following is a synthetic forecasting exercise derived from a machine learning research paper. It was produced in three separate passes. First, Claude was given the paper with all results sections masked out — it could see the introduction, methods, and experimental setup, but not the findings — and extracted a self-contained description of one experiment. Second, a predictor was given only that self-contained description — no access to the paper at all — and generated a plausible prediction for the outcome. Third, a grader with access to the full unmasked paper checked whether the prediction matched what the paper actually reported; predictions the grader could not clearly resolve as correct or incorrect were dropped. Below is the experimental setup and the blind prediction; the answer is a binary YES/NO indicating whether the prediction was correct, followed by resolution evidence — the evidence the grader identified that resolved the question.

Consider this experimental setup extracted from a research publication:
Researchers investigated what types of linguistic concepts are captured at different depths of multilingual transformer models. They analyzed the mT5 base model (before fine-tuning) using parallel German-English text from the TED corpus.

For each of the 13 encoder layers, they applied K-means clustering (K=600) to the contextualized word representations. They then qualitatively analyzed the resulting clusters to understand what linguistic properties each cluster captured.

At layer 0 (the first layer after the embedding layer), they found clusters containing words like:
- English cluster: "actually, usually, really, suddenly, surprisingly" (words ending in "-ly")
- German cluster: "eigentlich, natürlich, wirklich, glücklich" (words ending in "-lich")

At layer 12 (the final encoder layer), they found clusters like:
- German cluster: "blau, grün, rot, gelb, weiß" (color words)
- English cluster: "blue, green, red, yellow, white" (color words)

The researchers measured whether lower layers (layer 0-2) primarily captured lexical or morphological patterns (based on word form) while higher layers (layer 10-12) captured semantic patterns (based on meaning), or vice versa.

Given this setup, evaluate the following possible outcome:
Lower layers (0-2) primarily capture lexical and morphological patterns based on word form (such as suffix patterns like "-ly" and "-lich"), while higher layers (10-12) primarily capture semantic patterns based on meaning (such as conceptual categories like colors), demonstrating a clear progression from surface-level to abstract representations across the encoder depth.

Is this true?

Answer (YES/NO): YES